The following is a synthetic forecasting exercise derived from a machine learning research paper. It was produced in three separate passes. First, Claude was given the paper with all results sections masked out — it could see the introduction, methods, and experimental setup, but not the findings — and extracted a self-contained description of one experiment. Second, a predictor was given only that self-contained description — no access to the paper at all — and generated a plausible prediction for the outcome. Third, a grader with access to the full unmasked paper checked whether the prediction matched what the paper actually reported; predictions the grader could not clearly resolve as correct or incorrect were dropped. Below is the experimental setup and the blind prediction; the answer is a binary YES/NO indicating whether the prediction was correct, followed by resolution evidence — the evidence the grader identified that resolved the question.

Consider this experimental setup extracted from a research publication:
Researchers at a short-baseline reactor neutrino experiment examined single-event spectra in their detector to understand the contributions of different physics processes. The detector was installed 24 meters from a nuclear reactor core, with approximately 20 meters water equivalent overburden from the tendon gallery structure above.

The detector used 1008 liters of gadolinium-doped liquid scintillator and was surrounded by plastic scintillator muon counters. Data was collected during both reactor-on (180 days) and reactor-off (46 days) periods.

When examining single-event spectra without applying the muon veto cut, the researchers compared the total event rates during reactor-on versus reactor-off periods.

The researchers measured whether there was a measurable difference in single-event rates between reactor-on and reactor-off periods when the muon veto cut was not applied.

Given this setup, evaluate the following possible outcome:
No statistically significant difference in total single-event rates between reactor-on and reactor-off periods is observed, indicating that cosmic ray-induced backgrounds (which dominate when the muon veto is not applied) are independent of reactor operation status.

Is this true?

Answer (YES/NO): YES